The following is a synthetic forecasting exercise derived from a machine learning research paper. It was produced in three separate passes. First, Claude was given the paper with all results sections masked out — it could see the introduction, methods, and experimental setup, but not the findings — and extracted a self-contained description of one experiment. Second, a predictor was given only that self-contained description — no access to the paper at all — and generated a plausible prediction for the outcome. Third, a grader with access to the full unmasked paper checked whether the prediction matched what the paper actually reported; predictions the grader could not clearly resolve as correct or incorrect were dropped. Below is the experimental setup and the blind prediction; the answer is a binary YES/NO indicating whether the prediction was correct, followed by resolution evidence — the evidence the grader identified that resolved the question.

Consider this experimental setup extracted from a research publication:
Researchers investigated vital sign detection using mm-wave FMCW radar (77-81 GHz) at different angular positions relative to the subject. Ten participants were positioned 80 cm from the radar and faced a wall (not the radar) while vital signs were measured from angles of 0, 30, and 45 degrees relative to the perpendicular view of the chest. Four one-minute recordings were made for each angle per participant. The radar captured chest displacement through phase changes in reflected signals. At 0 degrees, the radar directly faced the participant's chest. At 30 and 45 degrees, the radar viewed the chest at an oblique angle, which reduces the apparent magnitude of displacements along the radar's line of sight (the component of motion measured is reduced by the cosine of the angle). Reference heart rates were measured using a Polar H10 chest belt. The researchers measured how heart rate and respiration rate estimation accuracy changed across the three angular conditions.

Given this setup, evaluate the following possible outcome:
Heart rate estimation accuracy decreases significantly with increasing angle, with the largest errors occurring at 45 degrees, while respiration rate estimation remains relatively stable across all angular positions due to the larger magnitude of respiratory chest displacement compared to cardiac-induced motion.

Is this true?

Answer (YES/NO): NO